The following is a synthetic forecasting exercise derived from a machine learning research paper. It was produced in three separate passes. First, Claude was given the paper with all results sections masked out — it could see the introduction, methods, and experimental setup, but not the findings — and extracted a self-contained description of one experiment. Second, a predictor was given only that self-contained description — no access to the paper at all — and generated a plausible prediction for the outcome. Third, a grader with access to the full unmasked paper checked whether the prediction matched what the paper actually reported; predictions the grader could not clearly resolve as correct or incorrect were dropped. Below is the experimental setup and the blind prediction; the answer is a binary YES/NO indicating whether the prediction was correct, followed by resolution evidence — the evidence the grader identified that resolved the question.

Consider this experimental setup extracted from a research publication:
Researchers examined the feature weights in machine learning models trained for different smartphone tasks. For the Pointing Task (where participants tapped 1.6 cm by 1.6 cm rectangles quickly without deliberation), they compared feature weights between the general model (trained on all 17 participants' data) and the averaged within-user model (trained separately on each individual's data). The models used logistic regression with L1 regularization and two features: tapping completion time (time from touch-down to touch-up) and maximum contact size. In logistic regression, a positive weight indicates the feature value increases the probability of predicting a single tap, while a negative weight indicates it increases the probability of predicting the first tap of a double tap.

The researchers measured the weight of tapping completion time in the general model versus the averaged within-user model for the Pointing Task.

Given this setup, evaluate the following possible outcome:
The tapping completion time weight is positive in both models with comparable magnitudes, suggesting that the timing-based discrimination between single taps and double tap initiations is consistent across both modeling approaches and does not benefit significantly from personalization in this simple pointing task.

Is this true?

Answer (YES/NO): NO